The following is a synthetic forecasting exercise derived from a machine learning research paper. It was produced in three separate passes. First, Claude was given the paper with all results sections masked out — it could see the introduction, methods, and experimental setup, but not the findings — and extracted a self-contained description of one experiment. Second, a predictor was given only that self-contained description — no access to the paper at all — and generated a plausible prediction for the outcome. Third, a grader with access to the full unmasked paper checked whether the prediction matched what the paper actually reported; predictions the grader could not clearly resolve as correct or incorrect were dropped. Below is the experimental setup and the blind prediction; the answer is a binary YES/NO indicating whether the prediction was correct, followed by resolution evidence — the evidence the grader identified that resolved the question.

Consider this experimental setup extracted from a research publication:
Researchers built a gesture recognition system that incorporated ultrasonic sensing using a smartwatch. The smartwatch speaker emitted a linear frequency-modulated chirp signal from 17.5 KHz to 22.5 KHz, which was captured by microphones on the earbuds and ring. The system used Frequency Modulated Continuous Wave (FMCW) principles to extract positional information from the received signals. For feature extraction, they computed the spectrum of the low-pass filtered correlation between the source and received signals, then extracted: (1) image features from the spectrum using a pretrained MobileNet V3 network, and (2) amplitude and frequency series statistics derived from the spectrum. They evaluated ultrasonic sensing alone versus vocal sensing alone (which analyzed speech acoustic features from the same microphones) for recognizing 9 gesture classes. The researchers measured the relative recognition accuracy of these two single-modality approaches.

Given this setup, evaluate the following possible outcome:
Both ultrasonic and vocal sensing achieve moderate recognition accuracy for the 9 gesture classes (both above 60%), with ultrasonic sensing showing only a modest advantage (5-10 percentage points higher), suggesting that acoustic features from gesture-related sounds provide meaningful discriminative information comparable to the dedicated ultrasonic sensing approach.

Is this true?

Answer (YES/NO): NO